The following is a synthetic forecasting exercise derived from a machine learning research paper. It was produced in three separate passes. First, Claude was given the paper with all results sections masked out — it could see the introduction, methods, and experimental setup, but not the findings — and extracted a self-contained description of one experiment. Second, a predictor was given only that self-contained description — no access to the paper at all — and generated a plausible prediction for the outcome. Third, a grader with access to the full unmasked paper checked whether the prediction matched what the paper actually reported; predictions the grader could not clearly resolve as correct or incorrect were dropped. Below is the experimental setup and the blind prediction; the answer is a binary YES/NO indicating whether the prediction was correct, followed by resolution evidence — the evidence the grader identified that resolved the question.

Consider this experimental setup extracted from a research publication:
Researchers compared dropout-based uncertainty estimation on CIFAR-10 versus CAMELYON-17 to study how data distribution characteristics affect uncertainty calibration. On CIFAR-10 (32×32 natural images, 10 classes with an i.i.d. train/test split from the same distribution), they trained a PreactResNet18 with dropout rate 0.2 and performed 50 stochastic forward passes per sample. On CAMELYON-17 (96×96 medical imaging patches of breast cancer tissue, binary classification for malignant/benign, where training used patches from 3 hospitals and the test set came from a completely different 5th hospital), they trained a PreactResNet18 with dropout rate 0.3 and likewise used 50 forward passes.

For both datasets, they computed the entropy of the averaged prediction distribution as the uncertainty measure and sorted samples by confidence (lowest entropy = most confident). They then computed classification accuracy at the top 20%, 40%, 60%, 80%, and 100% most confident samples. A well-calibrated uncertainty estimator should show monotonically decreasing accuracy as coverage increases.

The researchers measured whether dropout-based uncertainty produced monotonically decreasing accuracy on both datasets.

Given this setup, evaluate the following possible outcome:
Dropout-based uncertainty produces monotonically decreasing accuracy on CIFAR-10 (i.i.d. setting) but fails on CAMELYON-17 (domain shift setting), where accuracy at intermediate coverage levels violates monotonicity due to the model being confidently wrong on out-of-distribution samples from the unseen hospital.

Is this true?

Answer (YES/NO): YES